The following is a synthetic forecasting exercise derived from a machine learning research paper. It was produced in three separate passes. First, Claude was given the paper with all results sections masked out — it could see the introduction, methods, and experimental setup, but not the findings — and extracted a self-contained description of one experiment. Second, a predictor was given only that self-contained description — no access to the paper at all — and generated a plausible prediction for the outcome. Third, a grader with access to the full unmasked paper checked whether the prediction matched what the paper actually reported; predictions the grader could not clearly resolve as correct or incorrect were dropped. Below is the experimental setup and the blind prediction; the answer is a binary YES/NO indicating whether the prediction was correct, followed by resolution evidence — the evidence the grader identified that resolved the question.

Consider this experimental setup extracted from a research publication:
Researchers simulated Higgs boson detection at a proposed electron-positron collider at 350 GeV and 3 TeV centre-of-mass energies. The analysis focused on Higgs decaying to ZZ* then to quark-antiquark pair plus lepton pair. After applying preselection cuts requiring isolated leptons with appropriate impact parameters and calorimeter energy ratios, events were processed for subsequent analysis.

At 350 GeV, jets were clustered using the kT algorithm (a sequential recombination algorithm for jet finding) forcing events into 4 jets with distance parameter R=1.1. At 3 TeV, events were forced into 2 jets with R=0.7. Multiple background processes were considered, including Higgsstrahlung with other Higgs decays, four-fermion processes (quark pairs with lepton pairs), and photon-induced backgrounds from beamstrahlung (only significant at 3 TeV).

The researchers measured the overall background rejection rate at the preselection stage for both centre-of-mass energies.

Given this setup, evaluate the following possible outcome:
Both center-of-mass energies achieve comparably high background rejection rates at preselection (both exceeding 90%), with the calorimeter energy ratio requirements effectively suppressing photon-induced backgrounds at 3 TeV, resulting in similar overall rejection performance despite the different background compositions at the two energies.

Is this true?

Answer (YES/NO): NO